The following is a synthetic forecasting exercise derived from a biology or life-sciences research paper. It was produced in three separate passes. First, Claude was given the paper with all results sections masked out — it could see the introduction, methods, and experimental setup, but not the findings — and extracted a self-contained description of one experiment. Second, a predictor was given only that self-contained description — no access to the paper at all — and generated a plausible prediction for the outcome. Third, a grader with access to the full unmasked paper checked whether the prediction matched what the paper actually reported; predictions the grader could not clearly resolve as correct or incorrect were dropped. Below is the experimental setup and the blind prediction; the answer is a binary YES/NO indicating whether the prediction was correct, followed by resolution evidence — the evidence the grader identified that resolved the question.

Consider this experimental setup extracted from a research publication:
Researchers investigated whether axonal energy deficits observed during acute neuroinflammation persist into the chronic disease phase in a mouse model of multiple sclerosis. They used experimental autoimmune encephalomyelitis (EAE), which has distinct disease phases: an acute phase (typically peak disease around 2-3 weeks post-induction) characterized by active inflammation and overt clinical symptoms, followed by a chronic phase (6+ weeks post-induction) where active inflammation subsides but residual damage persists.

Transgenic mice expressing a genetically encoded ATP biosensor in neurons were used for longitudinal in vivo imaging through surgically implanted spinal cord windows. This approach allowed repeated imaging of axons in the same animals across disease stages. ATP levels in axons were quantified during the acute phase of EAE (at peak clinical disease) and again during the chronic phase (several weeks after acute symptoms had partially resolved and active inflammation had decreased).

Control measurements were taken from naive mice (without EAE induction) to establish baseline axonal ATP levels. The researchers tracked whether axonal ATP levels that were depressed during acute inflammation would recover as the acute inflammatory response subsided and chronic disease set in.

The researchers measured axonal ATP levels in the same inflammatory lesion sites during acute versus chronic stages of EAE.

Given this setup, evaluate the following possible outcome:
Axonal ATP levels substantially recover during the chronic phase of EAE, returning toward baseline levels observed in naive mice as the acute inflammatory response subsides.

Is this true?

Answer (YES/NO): NO